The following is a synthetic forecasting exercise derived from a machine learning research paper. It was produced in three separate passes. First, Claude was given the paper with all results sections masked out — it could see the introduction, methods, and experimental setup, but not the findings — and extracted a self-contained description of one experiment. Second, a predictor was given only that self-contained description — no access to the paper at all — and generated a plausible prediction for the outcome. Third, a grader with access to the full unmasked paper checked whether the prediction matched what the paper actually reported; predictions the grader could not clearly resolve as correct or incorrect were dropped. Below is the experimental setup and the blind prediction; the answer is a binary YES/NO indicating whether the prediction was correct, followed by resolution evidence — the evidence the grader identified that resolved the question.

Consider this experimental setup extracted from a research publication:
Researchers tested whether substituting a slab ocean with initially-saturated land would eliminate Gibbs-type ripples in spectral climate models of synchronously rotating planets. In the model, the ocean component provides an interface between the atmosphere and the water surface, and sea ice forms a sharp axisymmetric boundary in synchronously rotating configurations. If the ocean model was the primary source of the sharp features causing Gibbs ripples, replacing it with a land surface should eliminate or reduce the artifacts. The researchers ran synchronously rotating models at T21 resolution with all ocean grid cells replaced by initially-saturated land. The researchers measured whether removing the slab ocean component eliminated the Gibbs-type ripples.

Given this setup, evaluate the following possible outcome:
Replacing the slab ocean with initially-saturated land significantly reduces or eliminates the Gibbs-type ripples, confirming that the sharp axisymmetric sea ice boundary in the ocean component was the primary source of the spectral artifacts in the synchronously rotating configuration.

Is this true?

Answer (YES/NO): NO